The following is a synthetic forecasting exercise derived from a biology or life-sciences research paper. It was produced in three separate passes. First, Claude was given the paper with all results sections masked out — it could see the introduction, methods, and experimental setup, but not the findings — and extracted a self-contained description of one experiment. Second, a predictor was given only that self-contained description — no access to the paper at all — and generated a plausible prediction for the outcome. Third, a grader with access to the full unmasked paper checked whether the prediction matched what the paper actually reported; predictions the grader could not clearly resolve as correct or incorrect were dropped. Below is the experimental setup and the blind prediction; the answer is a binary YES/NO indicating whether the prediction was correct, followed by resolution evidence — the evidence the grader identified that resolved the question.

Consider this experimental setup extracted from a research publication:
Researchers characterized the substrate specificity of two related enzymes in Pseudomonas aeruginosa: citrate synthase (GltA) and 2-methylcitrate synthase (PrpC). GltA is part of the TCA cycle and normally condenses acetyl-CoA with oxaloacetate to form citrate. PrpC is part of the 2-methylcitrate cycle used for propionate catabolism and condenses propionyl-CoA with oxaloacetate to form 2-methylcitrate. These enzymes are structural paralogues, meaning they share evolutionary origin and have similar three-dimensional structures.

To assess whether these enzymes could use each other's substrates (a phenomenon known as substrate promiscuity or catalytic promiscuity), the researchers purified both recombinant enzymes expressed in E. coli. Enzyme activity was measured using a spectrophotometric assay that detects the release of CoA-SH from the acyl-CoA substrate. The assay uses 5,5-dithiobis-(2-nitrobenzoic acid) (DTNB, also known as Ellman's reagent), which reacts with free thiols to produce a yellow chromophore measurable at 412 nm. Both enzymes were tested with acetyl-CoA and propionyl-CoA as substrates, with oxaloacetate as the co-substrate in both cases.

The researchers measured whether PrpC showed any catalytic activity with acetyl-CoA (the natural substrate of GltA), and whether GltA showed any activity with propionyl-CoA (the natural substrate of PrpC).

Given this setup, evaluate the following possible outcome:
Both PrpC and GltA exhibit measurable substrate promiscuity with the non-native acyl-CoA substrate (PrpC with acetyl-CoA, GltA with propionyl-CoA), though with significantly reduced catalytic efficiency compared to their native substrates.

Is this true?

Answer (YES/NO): NO